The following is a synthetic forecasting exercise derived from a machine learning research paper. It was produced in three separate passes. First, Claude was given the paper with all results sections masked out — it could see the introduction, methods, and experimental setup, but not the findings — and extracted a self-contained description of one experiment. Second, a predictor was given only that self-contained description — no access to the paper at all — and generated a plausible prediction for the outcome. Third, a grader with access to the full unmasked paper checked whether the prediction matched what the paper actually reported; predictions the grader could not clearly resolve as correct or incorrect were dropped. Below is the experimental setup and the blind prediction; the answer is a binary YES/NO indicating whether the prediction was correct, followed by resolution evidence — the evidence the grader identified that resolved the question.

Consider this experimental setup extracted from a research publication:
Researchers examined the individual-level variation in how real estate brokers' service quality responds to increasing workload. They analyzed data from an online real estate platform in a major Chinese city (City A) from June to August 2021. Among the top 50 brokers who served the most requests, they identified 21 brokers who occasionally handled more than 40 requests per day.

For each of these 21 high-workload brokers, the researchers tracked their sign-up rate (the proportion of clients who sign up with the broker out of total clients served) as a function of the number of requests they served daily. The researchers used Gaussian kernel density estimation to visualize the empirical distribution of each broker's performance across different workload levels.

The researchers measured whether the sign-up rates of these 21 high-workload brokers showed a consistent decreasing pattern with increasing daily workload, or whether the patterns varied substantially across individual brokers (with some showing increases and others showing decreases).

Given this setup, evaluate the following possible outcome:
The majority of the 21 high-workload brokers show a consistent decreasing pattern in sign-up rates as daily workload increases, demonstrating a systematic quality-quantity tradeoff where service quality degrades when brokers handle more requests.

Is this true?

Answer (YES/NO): YES